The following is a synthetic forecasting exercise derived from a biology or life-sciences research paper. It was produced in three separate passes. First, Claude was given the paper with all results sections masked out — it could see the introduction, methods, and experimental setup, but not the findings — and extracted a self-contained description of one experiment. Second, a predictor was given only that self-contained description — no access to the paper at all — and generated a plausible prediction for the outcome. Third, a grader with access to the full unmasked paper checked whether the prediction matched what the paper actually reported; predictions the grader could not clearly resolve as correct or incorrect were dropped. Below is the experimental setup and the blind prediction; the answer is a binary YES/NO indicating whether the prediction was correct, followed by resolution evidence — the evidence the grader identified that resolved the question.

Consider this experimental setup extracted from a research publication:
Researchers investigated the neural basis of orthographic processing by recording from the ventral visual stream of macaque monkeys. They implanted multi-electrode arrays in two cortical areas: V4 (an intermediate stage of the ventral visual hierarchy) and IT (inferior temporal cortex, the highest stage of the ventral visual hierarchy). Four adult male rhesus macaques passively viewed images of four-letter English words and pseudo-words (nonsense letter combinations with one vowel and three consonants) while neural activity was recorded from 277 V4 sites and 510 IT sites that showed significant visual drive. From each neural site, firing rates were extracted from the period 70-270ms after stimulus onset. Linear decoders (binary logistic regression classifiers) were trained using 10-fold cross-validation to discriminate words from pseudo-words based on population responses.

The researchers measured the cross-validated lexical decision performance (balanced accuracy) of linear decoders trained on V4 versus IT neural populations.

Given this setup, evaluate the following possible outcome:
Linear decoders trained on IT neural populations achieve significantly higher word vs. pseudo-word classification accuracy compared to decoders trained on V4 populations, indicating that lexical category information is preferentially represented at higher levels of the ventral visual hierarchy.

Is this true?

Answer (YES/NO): YES